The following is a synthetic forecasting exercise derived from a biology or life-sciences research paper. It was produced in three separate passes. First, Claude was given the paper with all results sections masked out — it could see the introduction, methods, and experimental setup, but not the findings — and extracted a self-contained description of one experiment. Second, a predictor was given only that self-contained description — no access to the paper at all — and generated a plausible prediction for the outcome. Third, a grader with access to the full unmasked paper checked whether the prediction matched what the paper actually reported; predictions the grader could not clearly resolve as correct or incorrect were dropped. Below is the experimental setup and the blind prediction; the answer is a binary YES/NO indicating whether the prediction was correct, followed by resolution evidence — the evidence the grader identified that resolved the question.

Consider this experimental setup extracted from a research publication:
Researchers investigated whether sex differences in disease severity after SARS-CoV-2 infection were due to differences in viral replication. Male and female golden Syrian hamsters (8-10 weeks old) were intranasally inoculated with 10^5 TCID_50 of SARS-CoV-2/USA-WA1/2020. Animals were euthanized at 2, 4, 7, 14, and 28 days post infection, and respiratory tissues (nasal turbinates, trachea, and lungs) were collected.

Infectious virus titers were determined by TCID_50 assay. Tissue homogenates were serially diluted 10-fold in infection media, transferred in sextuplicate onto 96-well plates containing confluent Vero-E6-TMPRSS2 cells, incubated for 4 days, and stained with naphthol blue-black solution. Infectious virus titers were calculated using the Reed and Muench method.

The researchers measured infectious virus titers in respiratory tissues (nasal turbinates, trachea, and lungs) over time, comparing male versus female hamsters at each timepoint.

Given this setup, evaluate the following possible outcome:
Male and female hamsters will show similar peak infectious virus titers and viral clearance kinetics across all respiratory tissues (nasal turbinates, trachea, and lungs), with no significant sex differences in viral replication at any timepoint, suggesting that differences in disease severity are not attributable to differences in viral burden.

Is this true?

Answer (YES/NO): YES